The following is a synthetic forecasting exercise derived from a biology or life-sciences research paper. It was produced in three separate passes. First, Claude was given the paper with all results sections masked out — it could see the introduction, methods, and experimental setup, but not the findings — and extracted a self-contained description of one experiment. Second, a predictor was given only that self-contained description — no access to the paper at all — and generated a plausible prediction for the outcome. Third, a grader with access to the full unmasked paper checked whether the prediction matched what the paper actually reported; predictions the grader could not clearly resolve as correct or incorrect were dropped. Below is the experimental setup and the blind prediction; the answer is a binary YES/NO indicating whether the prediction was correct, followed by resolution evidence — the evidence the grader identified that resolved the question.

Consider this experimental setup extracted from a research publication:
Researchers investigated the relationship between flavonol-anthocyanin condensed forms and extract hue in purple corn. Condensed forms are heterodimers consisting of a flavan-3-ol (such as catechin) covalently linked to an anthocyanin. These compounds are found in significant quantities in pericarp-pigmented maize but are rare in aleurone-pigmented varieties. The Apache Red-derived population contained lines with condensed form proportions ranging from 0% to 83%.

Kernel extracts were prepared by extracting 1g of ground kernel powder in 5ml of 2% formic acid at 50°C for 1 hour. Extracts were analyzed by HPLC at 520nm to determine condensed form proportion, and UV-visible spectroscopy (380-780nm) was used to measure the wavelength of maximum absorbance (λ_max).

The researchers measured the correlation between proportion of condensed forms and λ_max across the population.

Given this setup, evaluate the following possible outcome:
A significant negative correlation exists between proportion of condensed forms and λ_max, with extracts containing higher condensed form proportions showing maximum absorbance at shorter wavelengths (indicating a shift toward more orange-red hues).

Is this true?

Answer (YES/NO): NO